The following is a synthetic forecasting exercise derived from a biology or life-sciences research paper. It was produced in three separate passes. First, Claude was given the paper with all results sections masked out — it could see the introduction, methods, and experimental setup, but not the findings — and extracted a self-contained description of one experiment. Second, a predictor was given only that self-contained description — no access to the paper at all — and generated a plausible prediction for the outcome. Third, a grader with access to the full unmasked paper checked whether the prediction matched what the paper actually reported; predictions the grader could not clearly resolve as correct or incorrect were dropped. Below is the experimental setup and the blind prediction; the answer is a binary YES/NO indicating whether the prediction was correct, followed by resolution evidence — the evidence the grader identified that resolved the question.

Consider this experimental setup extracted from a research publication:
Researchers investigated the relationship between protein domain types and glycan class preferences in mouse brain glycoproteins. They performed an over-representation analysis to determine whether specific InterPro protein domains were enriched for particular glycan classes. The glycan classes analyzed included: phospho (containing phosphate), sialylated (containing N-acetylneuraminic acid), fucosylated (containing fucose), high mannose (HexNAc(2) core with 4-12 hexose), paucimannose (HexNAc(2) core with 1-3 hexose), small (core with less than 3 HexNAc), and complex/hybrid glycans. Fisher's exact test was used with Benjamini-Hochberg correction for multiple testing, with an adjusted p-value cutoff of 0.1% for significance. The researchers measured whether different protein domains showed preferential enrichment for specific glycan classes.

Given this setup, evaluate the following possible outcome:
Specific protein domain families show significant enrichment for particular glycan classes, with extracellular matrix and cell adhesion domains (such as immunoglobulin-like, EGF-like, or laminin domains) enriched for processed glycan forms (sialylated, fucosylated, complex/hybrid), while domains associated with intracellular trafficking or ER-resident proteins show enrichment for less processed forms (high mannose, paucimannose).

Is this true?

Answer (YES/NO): NO